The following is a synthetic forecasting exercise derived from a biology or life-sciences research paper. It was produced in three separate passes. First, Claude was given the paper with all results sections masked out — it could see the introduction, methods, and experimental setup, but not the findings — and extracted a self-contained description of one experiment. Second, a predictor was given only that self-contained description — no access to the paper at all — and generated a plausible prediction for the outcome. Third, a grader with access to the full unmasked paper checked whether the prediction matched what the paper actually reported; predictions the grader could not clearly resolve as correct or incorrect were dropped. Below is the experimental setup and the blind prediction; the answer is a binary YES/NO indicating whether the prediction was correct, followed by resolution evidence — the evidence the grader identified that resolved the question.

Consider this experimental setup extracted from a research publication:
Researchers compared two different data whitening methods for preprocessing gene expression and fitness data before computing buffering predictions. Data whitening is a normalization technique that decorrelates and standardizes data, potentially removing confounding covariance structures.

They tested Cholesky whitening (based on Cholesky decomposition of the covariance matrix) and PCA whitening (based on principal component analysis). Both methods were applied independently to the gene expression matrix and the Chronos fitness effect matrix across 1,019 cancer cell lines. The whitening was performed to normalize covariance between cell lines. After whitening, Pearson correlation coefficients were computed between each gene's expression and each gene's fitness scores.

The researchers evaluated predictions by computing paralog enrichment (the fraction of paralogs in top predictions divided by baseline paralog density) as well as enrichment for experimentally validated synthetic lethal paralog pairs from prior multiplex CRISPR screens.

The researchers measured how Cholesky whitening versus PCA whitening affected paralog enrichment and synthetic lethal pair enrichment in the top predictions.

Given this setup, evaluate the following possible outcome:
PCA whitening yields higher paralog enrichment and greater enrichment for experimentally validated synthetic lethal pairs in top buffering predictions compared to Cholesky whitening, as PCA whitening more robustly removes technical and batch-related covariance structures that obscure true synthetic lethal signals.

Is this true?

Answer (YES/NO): NO